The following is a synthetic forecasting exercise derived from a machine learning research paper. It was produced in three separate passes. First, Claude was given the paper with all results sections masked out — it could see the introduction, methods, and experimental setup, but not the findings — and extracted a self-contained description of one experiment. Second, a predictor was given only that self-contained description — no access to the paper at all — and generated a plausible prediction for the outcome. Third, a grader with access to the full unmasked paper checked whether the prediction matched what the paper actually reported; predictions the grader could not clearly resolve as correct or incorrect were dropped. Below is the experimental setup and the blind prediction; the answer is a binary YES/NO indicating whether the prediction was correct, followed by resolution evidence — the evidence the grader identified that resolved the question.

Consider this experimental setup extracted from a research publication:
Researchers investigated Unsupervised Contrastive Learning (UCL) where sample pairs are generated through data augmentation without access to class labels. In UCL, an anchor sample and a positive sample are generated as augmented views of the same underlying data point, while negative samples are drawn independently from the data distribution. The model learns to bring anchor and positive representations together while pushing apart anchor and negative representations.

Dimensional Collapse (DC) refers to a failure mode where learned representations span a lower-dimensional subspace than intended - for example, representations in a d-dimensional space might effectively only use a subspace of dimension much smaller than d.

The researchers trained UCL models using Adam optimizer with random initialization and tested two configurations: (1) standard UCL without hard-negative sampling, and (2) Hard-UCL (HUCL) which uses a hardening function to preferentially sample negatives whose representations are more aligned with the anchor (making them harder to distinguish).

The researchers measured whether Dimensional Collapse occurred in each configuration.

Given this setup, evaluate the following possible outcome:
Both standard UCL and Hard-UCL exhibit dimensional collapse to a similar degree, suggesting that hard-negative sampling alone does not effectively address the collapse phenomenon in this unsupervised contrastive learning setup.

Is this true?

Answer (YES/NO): NO